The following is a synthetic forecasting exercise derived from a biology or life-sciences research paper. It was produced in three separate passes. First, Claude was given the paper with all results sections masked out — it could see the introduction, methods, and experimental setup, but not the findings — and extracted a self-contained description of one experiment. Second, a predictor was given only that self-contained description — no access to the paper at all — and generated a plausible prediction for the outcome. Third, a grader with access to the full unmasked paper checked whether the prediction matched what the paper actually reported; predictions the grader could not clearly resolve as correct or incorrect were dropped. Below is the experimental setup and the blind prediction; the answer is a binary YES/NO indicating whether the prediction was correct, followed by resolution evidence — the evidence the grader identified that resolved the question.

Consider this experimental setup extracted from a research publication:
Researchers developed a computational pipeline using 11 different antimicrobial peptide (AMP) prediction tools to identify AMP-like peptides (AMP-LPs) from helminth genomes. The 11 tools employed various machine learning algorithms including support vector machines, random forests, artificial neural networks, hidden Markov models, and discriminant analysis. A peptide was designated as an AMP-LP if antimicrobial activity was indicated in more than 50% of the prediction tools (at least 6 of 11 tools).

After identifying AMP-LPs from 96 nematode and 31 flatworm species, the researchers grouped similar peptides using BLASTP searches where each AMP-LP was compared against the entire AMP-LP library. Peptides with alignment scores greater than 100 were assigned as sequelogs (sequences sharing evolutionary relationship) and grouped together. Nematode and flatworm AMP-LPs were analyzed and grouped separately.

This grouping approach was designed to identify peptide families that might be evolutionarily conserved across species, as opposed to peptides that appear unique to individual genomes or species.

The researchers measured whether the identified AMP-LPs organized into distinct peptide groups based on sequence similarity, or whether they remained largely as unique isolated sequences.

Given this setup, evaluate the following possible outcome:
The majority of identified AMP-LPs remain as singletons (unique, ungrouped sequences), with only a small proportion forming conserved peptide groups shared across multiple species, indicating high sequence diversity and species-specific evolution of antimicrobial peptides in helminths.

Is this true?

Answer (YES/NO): NO